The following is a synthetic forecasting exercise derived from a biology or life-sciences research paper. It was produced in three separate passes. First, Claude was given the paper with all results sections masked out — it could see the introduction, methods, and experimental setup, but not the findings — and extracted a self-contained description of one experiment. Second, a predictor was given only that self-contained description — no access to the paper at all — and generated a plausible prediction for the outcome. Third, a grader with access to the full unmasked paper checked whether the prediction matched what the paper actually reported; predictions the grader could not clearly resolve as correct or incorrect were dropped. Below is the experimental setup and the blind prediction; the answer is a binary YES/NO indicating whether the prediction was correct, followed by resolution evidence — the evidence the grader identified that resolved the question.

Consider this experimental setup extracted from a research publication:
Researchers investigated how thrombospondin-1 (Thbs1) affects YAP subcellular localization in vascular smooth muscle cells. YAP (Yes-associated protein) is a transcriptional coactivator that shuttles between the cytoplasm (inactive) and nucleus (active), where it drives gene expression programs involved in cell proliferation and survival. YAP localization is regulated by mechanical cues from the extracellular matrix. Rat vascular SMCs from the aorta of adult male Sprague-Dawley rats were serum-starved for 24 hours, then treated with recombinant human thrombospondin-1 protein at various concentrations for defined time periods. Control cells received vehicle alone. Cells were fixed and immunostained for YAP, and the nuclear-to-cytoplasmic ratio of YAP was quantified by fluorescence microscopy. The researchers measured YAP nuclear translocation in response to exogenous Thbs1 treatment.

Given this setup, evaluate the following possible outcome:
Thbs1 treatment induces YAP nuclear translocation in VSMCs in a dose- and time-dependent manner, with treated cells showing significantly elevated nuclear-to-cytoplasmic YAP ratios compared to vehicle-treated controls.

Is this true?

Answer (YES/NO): NO